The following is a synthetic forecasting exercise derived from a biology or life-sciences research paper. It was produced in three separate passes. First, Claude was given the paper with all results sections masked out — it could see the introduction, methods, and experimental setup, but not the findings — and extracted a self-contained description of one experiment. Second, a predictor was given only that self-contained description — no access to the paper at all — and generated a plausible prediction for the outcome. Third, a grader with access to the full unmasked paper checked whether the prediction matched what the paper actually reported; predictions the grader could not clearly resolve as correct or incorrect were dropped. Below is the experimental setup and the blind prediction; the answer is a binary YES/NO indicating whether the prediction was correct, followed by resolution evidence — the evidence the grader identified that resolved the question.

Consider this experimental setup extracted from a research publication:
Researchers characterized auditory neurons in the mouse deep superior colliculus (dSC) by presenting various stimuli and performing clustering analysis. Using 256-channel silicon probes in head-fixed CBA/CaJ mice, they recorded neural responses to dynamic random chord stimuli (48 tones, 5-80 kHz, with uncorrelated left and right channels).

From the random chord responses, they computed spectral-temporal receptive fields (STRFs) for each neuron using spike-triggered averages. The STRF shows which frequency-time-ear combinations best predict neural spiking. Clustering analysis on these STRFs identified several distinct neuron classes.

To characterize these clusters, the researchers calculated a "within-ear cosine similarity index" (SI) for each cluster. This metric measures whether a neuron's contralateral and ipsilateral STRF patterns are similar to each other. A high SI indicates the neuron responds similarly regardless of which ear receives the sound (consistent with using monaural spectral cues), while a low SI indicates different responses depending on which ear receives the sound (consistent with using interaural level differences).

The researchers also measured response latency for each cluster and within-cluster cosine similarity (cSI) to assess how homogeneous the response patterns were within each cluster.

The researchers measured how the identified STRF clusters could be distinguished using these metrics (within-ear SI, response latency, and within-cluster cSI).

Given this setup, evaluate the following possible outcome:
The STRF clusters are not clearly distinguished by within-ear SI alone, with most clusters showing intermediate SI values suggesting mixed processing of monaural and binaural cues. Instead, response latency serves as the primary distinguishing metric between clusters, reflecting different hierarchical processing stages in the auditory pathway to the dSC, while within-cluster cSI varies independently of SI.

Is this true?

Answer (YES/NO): NO